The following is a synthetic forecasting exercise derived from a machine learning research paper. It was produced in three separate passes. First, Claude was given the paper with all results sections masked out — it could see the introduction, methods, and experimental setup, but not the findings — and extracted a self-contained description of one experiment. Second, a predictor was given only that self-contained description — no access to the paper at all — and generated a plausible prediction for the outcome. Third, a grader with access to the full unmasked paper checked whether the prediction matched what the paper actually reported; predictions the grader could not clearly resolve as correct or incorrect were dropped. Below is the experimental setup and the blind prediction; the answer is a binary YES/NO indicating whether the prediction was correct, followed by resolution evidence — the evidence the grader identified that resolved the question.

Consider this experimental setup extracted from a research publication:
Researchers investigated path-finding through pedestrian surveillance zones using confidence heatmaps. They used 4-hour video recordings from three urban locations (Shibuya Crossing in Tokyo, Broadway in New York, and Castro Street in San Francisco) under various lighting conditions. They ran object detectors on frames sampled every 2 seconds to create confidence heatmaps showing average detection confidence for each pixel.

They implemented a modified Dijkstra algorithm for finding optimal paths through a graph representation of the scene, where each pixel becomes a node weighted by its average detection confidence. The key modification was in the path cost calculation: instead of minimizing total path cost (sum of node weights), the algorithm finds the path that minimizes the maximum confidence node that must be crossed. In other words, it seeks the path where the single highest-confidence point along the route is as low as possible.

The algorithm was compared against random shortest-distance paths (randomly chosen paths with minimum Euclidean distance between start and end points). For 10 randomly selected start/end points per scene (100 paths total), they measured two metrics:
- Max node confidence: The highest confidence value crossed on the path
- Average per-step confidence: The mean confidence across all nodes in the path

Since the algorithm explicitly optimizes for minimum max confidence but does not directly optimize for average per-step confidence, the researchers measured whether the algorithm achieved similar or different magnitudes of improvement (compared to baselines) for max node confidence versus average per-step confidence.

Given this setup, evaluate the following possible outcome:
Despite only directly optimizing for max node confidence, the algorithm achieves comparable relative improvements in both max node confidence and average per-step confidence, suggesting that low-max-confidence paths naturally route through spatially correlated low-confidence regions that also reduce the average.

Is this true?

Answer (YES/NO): YES